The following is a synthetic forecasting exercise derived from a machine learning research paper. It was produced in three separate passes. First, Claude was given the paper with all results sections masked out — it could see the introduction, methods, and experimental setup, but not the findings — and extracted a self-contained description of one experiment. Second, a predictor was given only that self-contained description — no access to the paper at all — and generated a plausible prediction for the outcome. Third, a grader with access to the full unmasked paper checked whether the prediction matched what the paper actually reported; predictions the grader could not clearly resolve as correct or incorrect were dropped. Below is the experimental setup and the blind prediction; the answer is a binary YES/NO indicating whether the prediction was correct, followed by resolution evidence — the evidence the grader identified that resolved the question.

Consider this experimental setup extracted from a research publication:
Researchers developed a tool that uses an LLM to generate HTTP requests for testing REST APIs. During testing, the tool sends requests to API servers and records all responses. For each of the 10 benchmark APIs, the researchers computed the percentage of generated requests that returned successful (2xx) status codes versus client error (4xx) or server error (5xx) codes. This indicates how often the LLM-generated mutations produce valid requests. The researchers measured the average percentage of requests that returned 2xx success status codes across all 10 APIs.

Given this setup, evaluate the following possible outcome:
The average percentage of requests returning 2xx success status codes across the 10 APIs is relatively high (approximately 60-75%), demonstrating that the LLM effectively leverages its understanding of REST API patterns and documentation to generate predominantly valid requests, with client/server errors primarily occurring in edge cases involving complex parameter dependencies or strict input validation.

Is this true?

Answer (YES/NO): YES